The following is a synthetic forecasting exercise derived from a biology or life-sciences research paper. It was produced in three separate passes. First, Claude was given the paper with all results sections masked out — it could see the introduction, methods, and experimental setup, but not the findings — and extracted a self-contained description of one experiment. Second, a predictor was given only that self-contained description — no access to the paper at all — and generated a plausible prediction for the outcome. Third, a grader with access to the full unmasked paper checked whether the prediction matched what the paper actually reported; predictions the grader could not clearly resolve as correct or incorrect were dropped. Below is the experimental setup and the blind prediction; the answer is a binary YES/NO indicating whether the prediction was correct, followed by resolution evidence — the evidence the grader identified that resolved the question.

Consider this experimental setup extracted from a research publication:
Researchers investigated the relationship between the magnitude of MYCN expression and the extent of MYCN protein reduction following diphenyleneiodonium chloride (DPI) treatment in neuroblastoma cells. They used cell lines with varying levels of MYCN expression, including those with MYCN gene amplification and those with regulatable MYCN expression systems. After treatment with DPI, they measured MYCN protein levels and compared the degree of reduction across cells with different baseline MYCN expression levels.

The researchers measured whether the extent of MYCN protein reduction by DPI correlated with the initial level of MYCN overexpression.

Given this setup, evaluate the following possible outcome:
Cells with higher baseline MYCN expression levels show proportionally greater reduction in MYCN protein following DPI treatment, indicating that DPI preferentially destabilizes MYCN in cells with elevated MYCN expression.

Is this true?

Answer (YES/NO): YES